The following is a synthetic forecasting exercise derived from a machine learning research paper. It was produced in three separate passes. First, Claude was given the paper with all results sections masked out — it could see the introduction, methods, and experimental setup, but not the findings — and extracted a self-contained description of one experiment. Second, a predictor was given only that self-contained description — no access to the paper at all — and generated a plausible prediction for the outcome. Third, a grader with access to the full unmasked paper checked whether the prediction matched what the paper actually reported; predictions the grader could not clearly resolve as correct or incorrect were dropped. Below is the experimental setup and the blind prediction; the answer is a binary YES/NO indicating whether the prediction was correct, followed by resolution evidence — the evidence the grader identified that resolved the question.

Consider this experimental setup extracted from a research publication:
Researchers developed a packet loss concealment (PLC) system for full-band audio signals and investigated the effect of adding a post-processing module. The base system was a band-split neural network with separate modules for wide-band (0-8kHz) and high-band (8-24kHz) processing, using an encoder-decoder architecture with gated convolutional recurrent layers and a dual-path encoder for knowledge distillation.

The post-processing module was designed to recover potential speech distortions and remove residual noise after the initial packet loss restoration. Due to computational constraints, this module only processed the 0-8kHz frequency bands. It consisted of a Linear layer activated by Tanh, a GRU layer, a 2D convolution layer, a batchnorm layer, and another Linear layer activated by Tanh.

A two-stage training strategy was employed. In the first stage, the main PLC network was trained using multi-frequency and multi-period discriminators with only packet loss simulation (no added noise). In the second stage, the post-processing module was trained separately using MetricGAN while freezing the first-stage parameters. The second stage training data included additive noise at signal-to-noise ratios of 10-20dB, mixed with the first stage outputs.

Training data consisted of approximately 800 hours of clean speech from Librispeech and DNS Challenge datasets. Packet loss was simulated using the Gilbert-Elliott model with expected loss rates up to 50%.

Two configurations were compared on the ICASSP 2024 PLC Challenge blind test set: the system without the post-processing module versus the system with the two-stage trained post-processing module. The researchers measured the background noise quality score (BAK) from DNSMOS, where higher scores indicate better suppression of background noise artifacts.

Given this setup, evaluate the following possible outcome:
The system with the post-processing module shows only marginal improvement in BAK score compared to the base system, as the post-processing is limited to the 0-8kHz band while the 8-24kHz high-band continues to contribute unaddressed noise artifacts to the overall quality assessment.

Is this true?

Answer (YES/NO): NO